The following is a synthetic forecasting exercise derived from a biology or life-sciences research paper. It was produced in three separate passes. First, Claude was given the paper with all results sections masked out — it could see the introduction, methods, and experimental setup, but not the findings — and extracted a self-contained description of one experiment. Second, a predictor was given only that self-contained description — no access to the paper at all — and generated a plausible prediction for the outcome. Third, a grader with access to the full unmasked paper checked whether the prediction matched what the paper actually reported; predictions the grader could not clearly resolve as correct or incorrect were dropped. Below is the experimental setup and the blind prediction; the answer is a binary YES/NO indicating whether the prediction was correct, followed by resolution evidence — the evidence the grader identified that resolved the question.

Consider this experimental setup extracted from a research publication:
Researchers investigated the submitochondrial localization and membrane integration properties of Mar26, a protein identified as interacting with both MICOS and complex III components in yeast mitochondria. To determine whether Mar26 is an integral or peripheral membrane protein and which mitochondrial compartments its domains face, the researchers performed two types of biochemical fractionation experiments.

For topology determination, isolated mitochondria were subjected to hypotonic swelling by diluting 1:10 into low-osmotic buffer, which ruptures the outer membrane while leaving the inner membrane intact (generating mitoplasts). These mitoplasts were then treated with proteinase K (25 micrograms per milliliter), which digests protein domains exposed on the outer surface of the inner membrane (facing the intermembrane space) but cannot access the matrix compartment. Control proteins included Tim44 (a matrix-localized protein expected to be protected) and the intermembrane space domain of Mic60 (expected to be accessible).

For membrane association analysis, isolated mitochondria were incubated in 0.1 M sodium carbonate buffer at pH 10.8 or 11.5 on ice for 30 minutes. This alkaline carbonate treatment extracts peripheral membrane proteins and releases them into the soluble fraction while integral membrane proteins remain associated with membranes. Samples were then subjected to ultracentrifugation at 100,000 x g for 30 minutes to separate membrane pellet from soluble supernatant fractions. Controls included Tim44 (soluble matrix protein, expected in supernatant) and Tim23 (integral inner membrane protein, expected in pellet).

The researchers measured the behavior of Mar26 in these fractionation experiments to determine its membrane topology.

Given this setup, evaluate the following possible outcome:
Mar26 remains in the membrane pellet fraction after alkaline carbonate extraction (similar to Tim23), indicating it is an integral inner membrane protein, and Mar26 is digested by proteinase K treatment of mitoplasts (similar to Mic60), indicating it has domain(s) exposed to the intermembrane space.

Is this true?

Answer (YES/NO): YES